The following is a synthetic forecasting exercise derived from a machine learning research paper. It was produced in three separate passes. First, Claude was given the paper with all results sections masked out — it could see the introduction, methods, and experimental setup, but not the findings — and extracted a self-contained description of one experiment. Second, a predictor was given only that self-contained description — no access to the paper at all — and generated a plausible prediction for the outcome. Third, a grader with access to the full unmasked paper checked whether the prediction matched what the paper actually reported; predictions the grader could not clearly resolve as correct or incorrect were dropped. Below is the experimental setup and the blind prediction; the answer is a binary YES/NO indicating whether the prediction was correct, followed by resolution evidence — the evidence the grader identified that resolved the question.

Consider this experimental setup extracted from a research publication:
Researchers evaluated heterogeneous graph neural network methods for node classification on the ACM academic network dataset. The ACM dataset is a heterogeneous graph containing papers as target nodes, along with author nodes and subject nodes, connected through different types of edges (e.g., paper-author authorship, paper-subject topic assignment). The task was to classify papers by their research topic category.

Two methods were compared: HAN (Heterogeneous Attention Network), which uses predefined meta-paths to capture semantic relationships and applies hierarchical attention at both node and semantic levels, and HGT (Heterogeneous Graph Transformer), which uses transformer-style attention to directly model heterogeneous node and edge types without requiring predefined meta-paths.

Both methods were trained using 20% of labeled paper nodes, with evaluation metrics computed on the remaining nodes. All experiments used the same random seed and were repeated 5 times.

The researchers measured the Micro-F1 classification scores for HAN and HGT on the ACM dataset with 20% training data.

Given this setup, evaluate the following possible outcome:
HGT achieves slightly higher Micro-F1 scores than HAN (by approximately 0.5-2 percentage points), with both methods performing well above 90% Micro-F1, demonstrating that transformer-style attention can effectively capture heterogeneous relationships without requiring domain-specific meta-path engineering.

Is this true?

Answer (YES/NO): NO